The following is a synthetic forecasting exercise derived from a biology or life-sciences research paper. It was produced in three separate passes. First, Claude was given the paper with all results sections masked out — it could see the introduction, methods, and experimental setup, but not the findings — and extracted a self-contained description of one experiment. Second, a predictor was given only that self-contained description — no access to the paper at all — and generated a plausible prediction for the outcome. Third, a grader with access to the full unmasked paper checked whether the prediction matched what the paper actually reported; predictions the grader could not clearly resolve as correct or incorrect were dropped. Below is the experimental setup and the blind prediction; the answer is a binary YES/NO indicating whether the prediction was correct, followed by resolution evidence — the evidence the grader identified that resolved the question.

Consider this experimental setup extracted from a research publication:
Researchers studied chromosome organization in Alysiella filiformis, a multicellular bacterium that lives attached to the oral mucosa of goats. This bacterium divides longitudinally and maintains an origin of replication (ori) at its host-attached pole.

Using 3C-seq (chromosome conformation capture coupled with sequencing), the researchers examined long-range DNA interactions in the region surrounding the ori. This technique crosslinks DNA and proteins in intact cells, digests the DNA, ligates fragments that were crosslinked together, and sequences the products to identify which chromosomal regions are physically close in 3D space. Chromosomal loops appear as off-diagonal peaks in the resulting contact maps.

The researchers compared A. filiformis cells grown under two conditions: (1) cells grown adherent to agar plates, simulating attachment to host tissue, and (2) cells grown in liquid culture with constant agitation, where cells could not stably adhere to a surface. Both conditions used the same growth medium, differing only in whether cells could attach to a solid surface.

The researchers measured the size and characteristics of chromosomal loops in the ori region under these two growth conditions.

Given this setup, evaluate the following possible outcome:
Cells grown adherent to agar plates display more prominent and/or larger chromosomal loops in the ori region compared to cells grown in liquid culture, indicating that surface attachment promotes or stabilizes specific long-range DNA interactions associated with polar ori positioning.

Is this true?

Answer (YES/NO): NO